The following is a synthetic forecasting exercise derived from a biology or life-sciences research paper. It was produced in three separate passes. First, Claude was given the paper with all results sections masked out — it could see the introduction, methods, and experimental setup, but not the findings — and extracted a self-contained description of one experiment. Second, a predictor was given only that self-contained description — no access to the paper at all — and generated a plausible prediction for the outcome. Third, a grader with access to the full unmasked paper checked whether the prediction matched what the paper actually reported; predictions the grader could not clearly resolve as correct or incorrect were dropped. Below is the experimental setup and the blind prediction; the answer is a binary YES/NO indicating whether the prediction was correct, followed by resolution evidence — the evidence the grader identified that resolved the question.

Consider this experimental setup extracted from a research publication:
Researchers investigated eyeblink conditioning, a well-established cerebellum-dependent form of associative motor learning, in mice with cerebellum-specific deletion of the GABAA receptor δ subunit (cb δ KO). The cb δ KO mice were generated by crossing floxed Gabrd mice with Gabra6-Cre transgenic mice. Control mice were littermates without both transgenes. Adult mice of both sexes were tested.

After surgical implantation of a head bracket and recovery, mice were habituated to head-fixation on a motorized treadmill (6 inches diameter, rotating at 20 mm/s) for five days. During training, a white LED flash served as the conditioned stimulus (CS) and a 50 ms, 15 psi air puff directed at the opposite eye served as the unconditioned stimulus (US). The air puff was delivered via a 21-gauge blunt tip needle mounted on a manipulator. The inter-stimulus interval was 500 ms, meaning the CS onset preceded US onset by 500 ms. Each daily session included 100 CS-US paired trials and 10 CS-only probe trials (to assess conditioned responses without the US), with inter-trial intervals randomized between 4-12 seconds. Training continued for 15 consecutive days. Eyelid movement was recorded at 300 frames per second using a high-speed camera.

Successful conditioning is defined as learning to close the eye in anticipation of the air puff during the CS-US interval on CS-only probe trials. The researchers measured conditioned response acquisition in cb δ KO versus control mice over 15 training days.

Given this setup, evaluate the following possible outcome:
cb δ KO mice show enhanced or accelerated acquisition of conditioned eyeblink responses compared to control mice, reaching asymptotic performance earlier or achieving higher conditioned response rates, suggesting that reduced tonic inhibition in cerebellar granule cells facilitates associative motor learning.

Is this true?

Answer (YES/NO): NO